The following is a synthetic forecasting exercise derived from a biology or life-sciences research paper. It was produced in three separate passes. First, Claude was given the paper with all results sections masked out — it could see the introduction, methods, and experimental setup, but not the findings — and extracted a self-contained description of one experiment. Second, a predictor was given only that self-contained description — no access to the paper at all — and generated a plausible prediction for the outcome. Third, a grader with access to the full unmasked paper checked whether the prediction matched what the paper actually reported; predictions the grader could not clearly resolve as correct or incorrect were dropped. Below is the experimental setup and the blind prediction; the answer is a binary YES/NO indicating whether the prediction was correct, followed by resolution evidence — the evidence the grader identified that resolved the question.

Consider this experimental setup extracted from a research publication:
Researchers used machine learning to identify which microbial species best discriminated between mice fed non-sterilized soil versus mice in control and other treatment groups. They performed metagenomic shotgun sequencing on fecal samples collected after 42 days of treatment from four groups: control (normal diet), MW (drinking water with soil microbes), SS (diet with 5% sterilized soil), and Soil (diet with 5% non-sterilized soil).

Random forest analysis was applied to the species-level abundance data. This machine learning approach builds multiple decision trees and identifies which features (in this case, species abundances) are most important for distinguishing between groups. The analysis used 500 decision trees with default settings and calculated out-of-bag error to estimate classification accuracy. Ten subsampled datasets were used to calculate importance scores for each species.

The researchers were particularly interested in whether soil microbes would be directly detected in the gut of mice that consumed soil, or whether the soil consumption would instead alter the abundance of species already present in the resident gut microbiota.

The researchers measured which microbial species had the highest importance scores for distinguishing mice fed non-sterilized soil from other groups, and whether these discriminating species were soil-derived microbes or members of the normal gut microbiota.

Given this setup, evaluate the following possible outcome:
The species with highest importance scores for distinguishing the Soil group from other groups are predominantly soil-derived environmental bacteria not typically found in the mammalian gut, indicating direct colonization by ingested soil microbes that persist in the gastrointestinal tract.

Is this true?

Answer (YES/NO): NO